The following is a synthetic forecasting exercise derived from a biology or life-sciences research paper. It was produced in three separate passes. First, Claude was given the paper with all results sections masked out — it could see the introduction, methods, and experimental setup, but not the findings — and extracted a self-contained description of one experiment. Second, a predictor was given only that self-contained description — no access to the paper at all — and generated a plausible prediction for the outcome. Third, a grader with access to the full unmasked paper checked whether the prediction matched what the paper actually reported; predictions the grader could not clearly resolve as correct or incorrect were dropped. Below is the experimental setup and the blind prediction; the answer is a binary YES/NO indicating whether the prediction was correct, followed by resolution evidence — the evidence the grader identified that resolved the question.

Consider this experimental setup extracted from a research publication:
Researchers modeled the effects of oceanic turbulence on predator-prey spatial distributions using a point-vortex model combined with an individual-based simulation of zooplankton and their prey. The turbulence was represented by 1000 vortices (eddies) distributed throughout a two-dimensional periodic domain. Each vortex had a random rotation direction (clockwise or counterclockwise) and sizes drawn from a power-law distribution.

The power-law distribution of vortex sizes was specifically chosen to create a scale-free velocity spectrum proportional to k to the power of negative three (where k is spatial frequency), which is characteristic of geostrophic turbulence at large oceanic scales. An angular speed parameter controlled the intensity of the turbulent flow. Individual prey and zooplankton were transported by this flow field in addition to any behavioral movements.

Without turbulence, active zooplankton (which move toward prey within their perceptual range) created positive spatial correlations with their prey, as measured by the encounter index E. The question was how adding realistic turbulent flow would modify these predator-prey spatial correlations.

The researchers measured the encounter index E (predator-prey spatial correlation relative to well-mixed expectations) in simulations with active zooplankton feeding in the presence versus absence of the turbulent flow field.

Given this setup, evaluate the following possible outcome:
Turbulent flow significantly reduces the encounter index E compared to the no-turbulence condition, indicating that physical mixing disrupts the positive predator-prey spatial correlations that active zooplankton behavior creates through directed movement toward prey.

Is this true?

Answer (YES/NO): YES